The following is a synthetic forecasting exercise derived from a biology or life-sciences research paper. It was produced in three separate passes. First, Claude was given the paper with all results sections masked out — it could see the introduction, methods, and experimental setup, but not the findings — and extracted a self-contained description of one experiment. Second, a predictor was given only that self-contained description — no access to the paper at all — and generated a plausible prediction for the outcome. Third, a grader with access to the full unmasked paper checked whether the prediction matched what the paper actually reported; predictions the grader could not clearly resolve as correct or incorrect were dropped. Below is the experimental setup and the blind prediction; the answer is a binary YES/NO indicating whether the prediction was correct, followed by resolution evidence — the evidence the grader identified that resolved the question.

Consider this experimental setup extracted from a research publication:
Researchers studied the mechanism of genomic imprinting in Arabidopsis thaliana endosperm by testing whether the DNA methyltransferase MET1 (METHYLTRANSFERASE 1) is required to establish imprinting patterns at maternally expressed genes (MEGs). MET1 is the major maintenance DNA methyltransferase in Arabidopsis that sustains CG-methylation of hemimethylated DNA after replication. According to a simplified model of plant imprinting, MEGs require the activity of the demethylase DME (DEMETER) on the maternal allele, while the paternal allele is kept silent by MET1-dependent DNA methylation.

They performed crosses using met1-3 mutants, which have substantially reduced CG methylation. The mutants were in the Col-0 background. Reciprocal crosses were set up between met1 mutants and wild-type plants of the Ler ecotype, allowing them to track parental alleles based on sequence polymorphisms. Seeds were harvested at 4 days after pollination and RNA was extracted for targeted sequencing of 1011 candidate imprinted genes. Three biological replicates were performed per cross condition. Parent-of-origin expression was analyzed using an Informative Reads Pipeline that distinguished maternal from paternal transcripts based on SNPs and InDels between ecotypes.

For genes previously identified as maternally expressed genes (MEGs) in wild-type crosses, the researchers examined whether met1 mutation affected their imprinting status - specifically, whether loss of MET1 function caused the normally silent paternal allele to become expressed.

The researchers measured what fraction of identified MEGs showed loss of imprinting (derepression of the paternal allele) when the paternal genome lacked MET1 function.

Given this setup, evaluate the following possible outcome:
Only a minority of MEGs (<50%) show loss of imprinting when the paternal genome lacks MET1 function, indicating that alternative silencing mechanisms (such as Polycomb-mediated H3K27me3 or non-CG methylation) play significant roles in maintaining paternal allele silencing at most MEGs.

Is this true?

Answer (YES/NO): YES